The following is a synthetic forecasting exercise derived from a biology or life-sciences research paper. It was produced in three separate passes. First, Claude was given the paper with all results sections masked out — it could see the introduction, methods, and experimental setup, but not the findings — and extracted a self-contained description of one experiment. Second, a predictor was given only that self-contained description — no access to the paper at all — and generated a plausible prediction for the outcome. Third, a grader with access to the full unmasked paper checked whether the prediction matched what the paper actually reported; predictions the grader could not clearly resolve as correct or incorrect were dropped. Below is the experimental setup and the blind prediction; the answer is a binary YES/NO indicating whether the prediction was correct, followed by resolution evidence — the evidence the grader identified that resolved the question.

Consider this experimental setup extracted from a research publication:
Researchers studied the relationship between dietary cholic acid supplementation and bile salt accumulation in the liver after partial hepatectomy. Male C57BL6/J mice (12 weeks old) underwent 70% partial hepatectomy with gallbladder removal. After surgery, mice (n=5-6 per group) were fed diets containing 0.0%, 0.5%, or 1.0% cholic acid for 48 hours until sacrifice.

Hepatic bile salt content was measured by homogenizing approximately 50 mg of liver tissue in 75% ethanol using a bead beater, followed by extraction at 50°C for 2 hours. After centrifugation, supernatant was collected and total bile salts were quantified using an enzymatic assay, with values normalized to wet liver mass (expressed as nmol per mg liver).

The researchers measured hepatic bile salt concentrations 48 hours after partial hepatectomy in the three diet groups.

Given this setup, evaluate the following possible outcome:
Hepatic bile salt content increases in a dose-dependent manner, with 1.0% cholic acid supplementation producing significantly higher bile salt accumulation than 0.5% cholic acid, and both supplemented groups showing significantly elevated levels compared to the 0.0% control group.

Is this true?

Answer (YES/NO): NO